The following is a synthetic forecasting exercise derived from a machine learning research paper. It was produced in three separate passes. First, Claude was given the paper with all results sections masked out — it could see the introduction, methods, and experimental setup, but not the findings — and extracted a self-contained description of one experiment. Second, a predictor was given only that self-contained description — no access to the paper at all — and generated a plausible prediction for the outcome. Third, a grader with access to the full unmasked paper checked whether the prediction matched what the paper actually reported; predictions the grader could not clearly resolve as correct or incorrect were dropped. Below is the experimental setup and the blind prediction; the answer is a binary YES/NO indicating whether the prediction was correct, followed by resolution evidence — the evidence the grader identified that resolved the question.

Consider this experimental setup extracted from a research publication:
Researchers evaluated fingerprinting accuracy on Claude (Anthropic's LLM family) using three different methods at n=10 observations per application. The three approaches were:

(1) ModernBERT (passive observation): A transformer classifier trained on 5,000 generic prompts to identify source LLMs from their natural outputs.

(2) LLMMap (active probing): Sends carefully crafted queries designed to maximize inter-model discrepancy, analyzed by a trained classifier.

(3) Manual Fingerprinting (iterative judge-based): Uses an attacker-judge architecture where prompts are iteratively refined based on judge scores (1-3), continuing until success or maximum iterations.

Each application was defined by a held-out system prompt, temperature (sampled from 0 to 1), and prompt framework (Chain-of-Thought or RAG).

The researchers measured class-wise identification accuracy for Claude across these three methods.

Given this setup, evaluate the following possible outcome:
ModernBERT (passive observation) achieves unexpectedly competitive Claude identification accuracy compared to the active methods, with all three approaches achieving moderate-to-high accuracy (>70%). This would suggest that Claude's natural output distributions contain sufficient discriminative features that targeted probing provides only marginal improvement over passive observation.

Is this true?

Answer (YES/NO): NO